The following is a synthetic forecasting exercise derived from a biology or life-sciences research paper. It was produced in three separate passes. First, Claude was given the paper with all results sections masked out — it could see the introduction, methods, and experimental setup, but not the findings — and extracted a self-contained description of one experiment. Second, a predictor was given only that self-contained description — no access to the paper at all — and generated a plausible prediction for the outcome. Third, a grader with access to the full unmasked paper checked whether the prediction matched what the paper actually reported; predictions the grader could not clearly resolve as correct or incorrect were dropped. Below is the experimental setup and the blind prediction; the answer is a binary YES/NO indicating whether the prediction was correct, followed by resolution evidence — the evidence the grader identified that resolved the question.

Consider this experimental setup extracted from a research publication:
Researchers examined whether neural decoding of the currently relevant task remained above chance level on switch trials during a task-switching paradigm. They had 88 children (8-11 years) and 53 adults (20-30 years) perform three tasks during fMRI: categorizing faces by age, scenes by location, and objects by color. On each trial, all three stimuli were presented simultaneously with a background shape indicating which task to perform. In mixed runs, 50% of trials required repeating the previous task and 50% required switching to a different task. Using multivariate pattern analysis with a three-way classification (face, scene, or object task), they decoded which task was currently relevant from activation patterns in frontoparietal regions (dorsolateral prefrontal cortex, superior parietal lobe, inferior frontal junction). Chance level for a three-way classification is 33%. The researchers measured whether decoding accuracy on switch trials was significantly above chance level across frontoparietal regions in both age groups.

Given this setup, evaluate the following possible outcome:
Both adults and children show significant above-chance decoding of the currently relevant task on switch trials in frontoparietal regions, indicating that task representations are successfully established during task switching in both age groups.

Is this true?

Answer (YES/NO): NO